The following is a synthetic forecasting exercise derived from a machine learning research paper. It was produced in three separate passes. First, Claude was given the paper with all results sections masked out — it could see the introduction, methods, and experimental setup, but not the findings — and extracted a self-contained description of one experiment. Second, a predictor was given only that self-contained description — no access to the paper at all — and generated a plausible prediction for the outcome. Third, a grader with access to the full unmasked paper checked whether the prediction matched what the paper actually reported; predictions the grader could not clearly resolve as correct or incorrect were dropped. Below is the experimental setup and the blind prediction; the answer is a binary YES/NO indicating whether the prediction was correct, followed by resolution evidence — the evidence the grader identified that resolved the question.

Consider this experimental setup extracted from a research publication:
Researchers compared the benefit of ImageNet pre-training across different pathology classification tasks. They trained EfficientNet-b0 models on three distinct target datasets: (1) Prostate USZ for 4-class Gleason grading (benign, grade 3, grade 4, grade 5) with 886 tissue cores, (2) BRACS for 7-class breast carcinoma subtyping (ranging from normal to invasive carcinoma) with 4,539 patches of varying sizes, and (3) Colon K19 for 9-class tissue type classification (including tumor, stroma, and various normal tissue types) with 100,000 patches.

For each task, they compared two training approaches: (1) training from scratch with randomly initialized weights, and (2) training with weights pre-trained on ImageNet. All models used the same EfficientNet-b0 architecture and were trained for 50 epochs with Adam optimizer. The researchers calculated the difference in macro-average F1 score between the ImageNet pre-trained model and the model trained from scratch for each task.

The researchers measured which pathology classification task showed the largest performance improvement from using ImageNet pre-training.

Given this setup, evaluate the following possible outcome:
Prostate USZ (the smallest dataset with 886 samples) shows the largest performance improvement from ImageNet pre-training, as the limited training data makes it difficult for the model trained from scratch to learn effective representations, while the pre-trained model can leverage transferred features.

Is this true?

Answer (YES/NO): NO